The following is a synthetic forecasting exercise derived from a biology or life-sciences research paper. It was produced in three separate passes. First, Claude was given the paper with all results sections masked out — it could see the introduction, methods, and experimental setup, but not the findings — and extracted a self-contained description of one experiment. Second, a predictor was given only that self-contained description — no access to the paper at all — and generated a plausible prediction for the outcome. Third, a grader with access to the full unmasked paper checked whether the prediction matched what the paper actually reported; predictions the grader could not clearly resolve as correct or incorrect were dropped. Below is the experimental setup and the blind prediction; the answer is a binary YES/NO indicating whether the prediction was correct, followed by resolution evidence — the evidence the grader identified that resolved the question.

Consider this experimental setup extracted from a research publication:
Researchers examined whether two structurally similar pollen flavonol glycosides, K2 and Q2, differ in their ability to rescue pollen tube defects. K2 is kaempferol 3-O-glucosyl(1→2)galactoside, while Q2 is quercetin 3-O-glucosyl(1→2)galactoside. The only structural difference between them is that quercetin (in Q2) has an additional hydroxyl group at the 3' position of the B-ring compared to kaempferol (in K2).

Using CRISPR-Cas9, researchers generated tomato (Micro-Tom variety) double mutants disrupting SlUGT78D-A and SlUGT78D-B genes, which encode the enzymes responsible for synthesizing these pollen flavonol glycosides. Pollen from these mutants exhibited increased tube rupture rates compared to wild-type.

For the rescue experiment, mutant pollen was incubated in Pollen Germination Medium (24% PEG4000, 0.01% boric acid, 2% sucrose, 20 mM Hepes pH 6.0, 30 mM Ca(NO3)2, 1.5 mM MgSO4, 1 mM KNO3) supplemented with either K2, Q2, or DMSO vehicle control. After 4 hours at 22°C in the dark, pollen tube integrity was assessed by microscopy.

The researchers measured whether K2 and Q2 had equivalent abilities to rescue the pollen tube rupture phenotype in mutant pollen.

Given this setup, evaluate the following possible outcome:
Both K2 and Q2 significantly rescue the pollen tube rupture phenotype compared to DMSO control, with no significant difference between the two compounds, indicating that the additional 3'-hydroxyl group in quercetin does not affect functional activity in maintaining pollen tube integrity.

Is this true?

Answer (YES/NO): NO